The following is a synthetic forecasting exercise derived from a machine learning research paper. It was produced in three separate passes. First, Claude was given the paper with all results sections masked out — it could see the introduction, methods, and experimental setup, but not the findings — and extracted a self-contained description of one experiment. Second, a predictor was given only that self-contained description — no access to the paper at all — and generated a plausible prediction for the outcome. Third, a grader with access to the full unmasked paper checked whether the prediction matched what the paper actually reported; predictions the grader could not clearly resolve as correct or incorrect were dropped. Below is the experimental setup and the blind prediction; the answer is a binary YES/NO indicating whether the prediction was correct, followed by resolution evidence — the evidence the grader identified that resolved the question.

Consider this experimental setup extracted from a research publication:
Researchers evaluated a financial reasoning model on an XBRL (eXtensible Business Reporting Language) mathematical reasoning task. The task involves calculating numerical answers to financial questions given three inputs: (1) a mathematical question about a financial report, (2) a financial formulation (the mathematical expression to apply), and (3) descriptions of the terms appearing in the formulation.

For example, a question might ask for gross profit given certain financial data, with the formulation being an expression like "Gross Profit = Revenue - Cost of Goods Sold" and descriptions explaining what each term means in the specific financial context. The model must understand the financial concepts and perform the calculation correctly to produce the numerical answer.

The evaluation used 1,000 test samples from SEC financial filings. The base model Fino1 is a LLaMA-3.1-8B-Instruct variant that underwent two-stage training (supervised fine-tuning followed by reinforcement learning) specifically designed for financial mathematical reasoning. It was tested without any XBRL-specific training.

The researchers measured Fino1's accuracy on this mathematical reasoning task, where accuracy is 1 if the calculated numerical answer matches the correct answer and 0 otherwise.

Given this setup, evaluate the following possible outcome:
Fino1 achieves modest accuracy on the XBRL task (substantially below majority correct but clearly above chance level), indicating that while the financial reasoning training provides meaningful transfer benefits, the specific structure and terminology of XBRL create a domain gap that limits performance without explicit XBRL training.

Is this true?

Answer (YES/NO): NO